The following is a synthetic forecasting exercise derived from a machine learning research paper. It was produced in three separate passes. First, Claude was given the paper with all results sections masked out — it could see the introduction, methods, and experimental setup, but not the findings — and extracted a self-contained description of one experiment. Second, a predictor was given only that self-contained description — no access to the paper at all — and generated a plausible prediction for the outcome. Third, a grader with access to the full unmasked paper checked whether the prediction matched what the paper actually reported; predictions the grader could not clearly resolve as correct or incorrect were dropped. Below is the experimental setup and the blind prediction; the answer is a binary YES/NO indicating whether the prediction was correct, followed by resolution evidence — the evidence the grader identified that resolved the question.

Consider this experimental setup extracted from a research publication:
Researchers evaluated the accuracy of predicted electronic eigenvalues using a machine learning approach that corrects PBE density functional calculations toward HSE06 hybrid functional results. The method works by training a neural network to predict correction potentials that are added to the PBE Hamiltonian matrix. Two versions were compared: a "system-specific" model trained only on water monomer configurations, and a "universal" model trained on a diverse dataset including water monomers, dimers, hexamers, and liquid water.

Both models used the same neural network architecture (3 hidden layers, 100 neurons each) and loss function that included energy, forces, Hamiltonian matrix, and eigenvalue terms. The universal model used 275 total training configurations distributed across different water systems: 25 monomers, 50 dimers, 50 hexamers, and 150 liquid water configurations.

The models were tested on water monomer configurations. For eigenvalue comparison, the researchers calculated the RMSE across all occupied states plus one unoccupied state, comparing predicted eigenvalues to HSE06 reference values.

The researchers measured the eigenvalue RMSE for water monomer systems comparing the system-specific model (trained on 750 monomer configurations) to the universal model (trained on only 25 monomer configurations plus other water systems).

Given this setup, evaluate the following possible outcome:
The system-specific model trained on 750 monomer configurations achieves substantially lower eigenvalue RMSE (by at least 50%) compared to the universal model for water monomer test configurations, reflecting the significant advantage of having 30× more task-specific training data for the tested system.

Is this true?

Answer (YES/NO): YES